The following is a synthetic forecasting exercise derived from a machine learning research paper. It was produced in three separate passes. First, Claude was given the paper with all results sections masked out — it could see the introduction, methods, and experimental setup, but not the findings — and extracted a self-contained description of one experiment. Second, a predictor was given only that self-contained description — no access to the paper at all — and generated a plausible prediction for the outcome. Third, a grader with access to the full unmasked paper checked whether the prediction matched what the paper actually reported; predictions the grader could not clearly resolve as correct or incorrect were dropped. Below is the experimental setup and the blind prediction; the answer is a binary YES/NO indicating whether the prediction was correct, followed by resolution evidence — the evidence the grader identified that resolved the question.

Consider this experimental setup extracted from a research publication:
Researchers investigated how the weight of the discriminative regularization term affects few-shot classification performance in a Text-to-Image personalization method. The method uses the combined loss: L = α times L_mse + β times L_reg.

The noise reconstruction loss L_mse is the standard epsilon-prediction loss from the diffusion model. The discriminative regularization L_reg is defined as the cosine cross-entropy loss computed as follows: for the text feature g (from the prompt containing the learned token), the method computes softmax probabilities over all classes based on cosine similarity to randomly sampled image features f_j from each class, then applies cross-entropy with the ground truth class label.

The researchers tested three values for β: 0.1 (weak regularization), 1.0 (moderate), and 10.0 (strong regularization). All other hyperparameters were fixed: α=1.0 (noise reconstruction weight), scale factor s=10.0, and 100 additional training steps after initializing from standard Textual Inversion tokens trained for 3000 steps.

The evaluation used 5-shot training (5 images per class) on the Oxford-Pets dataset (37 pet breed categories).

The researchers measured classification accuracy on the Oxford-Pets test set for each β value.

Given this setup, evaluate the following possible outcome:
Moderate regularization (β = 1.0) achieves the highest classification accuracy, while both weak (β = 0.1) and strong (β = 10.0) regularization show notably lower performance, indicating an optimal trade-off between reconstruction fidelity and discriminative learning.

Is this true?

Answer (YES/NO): NO